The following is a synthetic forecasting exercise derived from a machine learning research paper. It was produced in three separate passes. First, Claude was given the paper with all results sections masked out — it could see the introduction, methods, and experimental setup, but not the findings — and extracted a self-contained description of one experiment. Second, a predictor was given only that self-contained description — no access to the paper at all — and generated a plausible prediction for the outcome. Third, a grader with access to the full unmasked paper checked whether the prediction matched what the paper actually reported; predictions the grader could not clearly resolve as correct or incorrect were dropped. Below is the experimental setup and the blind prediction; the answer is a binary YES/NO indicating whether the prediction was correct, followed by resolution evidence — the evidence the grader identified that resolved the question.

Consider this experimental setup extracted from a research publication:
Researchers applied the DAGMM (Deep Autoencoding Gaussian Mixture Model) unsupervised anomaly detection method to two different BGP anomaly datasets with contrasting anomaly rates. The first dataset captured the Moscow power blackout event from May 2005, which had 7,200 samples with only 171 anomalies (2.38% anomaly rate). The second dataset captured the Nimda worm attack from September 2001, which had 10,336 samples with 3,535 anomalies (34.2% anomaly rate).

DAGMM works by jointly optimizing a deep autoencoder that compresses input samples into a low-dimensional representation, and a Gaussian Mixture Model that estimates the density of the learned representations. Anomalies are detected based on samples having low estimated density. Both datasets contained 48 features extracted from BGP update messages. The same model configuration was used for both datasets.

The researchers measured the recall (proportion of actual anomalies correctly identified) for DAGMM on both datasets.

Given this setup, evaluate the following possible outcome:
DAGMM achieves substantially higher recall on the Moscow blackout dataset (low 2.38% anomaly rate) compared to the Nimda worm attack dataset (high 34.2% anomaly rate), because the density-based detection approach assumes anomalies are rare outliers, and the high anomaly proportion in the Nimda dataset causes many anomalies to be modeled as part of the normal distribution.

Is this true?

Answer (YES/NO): YES